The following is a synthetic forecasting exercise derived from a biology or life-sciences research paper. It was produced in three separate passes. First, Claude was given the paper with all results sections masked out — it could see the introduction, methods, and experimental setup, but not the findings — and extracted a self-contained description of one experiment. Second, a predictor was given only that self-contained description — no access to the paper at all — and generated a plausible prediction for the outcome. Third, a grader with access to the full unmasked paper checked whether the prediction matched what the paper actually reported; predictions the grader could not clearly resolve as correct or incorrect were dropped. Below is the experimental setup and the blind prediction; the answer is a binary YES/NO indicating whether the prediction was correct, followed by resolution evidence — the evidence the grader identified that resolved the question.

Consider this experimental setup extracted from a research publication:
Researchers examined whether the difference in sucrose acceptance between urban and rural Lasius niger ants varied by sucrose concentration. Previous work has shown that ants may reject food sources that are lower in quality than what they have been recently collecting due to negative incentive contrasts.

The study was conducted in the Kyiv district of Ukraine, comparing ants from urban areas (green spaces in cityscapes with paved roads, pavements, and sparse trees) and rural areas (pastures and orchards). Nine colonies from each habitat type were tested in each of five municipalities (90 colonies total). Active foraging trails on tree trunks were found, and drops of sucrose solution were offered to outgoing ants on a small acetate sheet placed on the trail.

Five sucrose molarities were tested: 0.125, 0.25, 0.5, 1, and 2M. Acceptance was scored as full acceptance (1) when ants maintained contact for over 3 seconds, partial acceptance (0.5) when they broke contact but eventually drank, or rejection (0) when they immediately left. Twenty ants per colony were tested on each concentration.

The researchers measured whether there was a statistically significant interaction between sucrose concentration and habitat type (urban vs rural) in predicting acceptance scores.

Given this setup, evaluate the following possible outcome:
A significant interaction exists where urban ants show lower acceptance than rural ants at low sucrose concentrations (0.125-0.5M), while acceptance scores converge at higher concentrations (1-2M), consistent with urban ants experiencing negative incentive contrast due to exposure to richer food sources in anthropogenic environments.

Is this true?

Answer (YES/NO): NO